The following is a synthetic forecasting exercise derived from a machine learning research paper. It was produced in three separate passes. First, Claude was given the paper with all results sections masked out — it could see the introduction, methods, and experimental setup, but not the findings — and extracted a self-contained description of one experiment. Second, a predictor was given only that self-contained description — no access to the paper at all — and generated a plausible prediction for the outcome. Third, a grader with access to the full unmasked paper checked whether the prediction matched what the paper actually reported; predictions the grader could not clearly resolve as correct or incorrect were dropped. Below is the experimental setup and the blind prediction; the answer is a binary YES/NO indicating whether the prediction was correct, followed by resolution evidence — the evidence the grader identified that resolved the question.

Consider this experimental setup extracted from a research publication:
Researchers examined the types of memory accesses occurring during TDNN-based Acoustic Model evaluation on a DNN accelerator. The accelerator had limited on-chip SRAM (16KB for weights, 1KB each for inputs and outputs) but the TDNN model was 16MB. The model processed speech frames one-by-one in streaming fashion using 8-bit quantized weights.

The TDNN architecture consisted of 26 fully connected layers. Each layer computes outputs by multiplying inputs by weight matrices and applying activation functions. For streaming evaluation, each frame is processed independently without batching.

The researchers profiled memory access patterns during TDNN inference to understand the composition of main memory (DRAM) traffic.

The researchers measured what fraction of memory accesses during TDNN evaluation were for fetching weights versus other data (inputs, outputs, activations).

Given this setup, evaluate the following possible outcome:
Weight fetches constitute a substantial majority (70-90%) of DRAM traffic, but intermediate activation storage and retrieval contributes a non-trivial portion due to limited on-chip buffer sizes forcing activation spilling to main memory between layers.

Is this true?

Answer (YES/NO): NO